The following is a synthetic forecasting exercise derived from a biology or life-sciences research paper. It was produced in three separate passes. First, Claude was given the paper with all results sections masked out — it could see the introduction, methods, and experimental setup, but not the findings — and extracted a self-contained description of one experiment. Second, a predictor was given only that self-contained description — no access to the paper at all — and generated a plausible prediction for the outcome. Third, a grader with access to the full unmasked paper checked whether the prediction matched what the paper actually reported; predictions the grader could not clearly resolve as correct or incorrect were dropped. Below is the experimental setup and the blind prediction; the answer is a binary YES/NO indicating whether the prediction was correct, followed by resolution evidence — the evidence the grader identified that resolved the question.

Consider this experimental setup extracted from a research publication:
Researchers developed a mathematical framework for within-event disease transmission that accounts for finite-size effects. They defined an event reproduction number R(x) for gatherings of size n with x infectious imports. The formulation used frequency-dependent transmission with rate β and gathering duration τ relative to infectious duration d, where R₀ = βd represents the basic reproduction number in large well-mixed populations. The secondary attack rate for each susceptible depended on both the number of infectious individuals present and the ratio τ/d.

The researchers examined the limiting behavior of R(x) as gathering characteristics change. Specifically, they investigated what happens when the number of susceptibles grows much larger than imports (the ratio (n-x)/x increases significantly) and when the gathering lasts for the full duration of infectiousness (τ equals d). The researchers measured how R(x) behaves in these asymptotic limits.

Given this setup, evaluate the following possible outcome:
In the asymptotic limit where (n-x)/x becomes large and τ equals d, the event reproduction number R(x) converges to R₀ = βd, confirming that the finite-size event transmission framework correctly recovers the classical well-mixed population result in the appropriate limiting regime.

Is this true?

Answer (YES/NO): YES